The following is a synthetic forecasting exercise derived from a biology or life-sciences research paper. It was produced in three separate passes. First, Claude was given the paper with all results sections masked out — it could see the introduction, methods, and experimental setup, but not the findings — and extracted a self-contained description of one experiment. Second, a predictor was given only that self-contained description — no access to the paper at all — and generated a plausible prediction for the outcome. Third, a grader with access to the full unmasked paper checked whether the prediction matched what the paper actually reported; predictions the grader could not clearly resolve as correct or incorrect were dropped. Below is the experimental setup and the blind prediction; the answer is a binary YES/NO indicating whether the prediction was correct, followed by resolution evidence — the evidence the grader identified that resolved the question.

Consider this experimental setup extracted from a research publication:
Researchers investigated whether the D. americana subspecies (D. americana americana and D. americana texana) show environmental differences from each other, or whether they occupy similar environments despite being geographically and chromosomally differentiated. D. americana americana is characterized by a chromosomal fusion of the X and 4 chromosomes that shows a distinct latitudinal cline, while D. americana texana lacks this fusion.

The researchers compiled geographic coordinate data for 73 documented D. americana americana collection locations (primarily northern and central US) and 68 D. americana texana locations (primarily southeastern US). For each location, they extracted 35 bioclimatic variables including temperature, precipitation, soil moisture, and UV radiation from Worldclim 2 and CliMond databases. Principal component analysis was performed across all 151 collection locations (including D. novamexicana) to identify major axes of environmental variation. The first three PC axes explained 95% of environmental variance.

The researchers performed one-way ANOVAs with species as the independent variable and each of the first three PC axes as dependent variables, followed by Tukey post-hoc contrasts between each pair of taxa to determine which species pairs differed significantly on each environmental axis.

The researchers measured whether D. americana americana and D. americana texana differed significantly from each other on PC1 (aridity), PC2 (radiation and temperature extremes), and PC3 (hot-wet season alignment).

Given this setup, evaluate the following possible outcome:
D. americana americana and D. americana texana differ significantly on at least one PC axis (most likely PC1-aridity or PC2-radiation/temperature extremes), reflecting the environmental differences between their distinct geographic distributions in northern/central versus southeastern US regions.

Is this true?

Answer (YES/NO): YES